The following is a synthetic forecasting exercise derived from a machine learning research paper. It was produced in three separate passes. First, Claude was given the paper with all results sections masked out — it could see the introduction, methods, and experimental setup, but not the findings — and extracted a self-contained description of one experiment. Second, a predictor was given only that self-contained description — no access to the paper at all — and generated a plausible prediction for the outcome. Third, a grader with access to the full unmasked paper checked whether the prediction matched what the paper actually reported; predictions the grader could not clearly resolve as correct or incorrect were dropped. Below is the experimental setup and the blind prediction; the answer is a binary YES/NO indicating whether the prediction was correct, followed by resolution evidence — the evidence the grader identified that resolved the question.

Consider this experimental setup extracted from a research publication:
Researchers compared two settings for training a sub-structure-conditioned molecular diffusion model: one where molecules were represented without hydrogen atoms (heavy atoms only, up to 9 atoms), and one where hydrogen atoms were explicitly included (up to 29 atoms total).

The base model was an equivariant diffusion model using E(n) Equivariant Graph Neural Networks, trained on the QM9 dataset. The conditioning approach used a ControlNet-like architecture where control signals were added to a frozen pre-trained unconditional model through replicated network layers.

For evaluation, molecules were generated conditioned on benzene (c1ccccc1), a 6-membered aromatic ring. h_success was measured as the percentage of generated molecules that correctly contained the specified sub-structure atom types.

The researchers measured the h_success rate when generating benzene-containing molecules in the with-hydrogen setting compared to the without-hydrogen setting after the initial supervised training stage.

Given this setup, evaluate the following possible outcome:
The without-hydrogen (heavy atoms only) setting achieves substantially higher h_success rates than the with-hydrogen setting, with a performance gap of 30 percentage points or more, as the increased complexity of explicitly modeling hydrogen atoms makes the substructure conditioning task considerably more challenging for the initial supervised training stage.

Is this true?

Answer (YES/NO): NO